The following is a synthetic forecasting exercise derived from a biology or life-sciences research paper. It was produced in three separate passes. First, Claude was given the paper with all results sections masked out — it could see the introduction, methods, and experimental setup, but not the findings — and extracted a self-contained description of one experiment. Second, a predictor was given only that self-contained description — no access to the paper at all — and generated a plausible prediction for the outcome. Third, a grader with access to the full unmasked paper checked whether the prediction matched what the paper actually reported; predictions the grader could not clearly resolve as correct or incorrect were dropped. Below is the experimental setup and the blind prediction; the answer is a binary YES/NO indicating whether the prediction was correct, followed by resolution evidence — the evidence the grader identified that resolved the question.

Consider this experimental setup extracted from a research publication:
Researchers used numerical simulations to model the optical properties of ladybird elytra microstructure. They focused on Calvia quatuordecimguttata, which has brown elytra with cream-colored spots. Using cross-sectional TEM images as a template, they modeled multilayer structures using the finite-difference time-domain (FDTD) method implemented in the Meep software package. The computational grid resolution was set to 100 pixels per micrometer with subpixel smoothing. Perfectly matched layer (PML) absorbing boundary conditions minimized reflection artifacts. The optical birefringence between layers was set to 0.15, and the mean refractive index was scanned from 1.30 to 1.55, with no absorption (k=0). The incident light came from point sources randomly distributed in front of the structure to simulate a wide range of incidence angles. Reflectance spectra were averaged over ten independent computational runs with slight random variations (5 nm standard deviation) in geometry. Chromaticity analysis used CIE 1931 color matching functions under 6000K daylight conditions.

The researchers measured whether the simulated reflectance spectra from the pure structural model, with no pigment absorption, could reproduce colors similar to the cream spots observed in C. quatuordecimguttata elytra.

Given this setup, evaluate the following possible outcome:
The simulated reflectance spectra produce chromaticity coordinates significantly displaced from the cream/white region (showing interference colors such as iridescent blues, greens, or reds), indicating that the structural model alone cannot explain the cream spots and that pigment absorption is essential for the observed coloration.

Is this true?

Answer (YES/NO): NO